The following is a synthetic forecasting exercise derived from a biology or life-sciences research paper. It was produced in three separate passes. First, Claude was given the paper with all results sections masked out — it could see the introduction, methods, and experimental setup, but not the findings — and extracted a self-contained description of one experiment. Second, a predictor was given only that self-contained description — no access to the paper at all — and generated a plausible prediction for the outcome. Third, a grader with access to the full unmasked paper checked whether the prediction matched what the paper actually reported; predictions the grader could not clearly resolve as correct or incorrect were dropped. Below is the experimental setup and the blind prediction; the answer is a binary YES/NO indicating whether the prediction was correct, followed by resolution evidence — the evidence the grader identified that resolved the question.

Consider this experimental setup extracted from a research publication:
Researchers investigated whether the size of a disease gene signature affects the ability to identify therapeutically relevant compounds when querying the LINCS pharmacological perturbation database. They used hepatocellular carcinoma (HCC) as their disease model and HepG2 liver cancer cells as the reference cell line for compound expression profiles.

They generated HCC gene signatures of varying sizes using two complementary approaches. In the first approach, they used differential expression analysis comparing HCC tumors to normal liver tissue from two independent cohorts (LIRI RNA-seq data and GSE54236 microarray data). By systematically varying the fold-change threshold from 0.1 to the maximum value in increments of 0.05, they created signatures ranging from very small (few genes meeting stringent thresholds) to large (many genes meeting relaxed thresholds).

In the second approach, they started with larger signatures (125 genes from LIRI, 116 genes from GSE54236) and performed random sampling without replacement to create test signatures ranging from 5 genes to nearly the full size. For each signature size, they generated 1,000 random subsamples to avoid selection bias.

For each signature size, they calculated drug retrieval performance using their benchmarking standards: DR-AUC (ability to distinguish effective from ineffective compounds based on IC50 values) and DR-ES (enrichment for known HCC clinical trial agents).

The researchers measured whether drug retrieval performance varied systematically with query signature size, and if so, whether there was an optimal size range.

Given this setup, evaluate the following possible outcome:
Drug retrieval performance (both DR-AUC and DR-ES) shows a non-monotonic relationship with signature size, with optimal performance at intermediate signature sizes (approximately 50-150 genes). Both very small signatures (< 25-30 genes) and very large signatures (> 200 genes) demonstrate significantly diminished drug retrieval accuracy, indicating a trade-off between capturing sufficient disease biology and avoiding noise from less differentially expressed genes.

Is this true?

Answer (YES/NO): NO